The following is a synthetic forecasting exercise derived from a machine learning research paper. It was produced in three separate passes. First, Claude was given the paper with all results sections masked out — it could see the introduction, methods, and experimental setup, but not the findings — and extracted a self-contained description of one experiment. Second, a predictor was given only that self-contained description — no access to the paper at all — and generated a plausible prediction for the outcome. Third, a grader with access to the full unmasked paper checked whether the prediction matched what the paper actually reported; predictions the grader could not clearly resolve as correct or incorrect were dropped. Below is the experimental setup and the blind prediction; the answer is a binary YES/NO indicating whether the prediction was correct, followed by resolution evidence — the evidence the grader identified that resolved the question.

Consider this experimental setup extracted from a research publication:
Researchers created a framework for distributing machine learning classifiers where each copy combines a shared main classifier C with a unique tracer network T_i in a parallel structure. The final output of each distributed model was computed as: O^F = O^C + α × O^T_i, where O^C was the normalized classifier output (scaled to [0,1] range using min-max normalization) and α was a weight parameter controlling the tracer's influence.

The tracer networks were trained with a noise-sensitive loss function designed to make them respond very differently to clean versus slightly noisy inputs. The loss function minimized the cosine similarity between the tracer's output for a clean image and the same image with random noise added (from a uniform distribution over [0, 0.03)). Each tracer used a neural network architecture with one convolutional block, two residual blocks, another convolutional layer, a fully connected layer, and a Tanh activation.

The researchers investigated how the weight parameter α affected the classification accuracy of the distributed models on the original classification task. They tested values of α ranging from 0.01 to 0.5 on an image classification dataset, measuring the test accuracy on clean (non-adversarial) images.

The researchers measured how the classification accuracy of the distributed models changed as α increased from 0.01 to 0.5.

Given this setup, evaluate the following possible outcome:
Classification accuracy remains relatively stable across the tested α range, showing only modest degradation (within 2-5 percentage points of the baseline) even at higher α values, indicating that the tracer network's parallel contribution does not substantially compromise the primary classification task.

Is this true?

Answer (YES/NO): NO